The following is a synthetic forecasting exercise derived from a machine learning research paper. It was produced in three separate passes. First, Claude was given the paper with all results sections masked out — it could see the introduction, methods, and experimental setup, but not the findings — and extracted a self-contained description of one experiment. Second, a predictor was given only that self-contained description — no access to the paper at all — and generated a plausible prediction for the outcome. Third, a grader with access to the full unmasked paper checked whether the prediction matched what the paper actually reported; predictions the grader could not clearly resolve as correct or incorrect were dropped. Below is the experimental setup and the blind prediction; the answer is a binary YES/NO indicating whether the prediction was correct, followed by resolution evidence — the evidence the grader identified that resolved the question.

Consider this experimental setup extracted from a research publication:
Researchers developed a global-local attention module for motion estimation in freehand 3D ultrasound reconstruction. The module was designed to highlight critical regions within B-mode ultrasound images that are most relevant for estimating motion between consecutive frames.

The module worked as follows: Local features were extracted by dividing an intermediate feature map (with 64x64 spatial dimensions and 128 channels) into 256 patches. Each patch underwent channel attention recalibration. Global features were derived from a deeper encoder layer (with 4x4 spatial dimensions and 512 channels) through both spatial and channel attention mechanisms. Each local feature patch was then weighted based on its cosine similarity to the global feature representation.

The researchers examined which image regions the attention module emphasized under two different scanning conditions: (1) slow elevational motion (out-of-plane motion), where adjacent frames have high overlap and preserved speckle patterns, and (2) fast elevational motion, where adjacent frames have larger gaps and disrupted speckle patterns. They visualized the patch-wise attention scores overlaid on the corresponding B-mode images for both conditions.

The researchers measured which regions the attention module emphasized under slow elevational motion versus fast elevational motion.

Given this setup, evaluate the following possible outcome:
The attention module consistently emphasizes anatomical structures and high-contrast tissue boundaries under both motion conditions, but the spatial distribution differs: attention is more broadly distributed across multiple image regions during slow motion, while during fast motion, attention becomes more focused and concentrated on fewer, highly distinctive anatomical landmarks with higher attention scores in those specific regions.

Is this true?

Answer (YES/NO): NO